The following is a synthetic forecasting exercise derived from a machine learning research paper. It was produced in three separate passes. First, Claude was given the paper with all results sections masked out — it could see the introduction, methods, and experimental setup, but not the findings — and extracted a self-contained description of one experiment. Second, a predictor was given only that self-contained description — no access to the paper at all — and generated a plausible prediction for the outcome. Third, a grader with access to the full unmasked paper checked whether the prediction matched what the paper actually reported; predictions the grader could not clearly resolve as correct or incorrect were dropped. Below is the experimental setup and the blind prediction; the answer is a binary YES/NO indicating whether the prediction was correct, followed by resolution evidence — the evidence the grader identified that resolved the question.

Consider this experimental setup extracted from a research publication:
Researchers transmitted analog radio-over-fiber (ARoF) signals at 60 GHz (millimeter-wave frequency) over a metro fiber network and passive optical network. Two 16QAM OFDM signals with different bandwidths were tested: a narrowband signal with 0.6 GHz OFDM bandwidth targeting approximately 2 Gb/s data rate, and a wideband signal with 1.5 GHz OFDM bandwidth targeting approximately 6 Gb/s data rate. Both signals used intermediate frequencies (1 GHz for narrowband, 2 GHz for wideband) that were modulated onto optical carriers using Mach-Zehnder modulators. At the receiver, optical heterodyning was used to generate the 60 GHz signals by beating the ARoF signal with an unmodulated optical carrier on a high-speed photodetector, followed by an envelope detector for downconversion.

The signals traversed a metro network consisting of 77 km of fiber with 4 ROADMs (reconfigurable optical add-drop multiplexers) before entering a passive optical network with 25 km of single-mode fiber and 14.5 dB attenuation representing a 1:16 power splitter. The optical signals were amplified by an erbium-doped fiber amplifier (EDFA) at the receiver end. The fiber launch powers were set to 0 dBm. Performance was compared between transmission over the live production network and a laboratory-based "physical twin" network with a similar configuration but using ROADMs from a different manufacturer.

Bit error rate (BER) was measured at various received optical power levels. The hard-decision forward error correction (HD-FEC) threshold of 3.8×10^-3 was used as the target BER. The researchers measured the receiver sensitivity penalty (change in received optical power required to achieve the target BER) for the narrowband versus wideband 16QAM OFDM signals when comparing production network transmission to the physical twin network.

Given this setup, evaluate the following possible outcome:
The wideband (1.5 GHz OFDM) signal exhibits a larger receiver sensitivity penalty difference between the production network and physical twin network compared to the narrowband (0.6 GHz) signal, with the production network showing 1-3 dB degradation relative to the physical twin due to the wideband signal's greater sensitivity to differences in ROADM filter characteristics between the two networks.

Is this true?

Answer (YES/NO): NO